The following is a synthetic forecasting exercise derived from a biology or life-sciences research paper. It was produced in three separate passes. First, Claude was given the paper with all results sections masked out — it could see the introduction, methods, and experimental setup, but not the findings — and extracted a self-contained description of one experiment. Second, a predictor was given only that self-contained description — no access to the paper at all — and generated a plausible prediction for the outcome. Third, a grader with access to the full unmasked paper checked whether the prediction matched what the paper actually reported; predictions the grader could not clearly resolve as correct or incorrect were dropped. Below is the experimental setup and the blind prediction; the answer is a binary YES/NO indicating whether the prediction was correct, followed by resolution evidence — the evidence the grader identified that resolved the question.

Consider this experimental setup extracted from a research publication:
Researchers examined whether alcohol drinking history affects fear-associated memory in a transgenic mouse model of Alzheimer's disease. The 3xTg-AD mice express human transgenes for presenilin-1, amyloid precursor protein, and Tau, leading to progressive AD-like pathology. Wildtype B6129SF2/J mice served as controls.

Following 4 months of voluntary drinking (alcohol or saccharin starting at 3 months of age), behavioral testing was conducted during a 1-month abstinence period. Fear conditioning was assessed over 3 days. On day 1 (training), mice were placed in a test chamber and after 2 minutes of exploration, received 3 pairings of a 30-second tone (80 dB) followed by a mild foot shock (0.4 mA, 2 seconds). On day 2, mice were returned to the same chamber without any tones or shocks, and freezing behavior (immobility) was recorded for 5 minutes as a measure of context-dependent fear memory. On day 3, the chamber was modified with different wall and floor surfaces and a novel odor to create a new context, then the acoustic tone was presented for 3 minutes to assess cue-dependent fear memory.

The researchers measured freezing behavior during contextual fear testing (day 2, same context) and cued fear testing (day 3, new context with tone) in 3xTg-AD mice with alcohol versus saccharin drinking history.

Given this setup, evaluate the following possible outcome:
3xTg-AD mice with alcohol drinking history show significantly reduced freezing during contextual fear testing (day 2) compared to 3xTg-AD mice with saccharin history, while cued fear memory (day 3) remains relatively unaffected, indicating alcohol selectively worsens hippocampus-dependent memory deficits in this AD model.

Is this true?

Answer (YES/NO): NO